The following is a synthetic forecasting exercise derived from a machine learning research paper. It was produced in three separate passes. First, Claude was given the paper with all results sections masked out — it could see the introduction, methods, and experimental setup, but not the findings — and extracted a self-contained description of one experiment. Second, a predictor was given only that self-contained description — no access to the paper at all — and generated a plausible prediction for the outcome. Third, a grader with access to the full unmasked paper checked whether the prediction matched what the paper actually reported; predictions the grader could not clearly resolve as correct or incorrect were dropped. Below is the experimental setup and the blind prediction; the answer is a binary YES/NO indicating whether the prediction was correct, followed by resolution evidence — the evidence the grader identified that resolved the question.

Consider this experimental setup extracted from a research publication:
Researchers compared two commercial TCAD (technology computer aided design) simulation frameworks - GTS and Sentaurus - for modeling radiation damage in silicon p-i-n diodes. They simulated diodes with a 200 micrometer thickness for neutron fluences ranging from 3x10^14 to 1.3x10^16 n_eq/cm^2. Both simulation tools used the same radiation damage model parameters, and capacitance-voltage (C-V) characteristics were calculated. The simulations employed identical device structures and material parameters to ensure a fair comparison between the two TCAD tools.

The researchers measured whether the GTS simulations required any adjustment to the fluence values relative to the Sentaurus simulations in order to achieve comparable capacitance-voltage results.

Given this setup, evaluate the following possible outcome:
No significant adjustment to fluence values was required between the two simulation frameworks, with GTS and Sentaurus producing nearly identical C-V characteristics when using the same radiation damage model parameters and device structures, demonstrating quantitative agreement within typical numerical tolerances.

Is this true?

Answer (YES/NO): NO